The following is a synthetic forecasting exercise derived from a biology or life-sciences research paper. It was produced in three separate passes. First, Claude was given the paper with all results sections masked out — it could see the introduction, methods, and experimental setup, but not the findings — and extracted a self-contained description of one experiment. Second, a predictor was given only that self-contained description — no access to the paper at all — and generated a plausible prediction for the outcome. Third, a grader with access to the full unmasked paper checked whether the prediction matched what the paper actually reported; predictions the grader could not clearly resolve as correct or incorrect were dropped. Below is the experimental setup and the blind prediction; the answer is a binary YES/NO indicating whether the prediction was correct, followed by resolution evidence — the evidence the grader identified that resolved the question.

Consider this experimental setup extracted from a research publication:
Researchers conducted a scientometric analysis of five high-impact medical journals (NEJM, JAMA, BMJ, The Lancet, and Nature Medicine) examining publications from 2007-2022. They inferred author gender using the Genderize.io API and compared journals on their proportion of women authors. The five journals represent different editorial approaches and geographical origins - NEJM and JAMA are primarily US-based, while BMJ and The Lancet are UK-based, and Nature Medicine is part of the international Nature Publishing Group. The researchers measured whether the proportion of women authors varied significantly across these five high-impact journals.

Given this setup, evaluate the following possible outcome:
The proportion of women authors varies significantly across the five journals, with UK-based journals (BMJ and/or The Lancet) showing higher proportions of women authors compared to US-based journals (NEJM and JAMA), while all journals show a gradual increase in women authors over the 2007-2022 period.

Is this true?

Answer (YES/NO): NO